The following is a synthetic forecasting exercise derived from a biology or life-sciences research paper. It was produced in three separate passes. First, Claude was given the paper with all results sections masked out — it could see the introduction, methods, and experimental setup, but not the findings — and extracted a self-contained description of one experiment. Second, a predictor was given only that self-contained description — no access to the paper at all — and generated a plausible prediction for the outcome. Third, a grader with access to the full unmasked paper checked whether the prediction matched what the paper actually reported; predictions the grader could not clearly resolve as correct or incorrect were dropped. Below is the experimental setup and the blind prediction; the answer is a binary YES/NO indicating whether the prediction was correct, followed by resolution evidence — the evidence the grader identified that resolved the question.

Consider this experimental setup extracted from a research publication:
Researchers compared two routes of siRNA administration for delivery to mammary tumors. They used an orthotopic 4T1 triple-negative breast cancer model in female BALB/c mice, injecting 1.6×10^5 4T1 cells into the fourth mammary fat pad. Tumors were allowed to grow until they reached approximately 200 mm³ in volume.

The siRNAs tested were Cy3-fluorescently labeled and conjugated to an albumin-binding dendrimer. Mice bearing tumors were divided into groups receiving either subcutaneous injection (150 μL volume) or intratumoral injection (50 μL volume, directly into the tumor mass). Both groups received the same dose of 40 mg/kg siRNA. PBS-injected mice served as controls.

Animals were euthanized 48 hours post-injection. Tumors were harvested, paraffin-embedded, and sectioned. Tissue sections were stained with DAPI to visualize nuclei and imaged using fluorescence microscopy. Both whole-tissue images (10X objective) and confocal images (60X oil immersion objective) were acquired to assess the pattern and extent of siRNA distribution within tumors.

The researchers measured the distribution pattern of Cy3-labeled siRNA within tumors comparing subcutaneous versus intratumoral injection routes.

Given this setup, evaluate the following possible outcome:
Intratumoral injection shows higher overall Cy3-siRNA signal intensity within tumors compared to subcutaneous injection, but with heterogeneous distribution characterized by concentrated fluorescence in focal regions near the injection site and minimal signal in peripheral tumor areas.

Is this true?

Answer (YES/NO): NO